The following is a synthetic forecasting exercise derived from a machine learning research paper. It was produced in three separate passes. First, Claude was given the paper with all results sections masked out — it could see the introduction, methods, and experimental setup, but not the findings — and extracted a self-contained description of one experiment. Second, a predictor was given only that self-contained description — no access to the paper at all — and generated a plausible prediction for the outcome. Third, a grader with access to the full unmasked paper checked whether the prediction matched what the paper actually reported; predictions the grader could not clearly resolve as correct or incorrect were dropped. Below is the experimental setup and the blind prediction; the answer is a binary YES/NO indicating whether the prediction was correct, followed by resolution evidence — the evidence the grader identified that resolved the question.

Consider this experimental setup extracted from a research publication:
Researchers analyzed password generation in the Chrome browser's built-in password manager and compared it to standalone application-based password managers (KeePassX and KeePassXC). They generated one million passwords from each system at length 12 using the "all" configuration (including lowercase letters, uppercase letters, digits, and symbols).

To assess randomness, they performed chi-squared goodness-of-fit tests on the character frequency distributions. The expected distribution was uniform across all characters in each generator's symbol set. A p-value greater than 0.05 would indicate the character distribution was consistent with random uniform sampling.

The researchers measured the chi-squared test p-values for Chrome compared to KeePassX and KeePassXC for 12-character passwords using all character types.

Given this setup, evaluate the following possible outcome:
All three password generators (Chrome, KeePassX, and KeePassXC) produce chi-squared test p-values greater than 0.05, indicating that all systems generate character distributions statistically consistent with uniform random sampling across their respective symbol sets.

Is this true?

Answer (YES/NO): YES